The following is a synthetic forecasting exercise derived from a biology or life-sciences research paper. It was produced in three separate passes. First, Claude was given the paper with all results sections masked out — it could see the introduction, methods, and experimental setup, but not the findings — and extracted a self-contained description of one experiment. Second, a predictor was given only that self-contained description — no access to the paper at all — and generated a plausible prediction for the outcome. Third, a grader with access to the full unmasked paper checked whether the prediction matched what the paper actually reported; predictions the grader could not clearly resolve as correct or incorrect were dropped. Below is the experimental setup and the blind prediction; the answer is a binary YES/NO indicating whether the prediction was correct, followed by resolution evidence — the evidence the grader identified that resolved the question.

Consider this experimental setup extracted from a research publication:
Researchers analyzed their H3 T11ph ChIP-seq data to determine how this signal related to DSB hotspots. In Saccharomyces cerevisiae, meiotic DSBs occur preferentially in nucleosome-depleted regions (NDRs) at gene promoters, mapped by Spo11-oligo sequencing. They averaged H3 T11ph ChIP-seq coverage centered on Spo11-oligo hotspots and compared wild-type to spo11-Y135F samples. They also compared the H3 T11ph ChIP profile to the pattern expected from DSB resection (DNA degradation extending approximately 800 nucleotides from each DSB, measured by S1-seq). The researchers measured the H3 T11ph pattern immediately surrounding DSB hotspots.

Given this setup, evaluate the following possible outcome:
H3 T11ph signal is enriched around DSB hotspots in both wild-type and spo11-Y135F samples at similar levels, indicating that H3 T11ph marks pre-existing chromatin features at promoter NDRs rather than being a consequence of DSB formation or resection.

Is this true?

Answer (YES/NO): NO